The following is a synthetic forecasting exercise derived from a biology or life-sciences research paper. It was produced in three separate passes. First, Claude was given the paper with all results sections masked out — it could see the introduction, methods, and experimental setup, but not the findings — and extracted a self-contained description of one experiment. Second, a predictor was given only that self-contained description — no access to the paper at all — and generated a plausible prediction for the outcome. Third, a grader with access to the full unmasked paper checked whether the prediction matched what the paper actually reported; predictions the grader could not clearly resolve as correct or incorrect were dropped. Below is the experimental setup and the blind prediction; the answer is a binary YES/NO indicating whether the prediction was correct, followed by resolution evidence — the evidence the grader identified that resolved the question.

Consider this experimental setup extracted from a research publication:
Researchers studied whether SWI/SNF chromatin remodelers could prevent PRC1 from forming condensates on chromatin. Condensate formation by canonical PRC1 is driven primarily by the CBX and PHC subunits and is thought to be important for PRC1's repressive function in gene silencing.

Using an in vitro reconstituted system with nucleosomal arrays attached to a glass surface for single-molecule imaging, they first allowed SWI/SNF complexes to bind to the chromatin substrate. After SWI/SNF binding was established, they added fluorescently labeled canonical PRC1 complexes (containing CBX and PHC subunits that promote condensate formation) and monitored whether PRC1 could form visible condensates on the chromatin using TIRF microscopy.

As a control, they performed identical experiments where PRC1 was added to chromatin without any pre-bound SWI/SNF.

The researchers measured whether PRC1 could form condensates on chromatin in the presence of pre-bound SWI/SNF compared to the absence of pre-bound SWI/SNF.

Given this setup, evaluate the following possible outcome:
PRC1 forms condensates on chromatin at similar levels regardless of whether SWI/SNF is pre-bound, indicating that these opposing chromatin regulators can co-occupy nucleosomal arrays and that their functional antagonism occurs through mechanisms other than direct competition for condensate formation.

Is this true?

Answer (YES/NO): NO